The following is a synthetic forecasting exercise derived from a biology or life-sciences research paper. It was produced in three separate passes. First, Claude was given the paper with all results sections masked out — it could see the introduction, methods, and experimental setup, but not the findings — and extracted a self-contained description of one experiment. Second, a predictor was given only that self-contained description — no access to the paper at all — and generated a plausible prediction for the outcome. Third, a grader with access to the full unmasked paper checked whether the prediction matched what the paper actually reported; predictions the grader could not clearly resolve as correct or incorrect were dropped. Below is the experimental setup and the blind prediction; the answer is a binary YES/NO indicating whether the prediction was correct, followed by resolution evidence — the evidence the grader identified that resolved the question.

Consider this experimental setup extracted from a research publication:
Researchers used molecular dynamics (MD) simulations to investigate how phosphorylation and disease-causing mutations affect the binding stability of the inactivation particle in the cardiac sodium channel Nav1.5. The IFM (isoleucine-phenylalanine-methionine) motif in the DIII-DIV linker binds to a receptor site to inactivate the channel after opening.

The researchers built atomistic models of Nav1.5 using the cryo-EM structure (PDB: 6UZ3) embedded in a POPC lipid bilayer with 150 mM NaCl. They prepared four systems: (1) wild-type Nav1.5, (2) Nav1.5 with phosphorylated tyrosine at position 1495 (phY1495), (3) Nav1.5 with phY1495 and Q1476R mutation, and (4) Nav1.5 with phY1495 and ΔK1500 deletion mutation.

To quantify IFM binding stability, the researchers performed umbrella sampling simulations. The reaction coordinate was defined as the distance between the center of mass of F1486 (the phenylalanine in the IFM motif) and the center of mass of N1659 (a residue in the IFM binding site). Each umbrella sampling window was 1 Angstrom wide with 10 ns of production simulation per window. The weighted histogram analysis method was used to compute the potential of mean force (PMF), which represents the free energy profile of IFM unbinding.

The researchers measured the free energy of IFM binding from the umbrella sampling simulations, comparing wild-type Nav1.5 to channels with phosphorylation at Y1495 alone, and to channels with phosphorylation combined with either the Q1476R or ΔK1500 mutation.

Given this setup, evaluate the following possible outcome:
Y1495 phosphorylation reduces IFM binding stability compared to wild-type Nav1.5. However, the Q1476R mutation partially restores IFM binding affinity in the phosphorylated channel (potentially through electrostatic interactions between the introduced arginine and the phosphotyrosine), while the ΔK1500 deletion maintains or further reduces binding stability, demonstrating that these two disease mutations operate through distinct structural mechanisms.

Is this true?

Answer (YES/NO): NO